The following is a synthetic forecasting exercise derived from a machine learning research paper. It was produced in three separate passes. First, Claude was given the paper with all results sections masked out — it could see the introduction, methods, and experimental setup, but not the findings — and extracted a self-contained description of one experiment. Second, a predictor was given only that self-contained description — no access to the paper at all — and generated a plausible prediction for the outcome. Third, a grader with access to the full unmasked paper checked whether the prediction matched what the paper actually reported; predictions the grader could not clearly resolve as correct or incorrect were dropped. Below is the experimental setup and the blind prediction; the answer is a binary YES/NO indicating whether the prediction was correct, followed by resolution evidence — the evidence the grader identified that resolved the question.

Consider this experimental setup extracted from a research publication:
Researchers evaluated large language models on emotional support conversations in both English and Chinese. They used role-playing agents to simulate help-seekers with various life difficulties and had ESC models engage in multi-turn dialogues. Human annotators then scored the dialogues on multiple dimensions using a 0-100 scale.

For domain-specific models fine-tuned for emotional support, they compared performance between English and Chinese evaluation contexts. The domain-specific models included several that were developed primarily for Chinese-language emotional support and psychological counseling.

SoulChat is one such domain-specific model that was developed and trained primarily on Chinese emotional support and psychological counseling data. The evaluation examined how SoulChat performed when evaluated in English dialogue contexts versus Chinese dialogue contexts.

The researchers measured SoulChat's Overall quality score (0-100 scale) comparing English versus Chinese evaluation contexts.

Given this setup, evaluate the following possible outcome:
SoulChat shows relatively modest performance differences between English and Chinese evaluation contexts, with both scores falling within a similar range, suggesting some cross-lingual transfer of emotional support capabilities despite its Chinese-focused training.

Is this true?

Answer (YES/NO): NO